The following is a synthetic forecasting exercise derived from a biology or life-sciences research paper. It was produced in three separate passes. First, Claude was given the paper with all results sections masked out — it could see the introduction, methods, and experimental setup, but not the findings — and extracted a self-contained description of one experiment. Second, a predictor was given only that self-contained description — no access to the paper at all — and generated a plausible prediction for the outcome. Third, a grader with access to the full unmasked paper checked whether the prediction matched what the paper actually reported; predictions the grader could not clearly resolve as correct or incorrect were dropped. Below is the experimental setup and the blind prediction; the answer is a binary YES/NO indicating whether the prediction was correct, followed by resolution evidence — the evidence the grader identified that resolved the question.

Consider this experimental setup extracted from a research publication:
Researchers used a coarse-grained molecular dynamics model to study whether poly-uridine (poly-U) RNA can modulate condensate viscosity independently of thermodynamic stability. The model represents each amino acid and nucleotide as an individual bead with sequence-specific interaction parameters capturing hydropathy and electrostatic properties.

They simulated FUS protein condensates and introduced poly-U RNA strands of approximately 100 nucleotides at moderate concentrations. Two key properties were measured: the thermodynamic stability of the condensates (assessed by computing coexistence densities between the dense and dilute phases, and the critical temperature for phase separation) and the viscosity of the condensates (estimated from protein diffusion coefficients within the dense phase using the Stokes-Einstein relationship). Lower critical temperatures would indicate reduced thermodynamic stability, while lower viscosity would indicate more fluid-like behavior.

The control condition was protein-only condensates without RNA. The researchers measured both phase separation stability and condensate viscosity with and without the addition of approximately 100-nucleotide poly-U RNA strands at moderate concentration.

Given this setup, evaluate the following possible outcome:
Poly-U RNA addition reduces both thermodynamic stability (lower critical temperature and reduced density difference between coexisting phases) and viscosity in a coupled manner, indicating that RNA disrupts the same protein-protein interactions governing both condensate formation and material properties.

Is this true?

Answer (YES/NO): NO